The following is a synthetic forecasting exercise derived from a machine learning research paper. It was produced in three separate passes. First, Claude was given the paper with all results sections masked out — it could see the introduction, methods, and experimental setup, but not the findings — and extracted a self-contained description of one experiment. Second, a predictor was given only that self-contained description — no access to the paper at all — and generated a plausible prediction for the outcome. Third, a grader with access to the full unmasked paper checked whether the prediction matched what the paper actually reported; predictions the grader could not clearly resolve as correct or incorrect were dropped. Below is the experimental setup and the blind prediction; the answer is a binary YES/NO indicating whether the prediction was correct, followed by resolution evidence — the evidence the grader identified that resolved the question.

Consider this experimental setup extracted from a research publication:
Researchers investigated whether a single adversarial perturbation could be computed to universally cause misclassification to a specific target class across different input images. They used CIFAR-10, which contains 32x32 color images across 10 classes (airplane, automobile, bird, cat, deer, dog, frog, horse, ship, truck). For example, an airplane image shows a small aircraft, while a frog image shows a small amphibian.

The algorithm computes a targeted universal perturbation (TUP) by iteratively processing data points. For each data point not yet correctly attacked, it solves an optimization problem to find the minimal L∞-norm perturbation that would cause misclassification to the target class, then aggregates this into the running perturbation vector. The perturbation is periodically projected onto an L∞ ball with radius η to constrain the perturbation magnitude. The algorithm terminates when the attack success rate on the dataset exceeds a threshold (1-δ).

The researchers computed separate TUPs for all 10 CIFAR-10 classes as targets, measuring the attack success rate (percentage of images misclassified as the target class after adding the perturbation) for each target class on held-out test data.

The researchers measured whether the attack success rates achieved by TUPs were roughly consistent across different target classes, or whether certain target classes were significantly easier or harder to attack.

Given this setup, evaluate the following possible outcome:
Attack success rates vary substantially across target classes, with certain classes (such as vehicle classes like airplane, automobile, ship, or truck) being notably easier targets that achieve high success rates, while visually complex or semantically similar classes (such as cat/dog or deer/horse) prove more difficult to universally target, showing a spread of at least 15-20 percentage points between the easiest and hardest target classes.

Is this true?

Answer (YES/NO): NO